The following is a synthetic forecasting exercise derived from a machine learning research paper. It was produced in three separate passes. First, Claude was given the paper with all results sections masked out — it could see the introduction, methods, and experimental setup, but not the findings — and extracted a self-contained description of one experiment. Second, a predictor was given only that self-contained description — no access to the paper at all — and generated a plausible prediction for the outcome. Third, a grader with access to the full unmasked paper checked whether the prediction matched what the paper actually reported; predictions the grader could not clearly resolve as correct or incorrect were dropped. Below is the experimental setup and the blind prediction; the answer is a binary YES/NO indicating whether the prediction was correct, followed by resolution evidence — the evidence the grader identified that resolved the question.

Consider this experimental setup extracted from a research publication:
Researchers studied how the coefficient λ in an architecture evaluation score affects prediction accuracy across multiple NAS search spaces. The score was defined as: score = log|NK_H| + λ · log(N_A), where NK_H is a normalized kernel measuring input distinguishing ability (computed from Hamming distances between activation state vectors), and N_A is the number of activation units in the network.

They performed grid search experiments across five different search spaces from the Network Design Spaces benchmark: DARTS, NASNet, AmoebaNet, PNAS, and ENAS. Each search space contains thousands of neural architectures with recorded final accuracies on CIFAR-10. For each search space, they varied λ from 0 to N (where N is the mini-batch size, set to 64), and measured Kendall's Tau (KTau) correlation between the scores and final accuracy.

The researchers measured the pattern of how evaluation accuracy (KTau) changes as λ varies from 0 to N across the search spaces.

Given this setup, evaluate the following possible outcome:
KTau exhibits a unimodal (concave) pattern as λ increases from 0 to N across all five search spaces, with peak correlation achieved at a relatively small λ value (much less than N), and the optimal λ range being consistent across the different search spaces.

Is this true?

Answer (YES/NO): NO